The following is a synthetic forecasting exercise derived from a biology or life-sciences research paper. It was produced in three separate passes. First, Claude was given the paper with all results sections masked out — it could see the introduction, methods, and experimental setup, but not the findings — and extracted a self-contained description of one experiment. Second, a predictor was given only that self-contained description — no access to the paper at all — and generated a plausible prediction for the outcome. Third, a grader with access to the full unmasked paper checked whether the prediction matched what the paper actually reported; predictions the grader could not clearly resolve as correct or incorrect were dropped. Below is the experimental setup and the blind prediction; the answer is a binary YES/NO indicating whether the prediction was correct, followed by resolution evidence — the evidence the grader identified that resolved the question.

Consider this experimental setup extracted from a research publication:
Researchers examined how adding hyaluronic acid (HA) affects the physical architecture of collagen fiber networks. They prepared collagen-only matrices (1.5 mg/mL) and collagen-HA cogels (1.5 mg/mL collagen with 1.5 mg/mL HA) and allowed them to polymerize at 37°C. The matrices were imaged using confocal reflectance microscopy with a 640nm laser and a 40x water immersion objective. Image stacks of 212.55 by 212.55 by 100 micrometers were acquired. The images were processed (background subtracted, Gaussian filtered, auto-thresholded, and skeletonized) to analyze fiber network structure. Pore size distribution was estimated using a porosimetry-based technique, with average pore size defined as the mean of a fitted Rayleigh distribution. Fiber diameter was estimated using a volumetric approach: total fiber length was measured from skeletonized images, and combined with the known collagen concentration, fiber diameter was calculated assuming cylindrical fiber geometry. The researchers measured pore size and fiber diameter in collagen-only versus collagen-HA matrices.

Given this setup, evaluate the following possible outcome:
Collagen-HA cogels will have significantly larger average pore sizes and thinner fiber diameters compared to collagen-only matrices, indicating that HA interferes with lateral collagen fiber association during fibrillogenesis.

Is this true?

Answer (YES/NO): NO